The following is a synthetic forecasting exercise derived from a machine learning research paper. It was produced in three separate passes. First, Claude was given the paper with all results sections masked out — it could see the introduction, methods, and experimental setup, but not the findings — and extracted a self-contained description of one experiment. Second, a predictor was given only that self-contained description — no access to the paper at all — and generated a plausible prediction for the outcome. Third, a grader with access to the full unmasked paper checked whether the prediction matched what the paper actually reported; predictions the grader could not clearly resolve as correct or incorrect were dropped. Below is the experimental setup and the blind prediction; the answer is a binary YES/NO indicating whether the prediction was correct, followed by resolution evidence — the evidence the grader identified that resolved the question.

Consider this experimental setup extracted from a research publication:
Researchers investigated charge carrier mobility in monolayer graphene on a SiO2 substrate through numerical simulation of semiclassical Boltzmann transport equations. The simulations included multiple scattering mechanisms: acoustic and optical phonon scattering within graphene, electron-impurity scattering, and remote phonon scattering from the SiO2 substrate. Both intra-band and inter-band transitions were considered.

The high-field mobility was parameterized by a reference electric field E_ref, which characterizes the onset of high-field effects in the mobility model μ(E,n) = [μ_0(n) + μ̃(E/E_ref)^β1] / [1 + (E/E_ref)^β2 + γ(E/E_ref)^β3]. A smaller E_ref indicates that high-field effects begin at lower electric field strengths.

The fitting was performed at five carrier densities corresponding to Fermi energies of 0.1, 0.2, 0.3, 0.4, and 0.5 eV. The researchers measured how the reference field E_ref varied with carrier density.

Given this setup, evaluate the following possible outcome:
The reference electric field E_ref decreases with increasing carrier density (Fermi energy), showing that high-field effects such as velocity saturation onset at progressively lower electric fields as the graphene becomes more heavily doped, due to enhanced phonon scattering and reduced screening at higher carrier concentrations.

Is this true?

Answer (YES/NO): NO